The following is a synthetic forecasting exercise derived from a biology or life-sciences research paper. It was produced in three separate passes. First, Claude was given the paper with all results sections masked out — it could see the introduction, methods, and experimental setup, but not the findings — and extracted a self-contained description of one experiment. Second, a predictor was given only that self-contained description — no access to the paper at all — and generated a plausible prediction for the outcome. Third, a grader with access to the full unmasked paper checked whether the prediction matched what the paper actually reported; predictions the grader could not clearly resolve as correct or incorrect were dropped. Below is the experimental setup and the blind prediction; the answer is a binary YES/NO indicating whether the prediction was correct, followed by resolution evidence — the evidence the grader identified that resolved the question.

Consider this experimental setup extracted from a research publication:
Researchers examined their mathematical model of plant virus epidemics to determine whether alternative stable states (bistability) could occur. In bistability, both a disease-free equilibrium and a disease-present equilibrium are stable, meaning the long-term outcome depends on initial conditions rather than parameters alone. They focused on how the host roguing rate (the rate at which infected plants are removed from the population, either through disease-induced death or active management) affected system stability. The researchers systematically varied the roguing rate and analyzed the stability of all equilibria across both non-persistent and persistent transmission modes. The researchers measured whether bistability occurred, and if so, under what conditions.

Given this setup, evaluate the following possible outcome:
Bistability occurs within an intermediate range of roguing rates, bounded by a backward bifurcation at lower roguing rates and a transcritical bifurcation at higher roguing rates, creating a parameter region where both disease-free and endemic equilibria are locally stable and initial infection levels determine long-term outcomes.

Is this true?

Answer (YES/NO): NO